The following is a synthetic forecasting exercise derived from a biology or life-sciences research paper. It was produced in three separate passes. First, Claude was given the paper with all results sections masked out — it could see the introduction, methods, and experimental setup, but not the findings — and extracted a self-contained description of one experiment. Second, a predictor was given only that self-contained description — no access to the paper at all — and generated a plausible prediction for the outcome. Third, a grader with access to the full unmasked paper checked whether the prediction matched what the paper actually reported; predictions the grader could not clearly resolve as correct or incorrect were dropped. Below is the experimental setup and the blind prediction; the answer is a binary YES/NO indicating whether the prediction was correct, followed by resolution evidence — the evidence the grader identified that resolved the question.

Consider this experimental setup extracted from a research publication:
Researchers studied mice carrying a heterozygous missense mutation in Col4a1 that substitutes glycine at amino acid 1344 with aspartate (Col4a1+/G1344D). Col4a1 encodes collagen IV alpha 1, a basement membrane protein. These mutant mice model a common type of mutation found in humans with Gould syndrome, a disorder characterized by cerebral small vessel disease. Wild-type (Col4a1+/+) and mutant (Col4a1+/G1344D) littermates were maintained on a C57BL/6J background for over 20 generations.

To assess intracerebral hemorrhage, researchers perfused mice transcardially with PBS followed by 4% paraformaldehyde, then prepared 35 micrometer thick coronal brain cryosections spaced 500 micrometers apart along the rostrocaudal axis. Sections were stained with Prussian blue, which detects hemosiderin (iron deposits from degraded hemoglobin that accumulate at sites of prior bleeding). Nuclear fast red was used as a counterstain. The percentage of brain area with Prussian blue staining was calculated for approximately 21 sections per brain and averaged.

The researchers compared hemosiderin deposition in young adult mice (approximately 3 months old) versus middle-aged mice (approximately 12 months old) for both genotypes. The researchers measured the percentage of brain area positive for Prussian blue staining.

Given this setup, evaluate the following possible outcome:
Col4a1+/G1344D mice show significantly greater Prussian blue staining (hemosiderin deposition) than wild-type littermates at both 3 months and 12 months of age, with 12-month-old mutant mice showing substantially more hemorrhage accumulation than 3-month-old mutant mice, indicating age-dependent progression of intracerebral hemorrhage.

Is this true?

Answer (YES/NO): YES